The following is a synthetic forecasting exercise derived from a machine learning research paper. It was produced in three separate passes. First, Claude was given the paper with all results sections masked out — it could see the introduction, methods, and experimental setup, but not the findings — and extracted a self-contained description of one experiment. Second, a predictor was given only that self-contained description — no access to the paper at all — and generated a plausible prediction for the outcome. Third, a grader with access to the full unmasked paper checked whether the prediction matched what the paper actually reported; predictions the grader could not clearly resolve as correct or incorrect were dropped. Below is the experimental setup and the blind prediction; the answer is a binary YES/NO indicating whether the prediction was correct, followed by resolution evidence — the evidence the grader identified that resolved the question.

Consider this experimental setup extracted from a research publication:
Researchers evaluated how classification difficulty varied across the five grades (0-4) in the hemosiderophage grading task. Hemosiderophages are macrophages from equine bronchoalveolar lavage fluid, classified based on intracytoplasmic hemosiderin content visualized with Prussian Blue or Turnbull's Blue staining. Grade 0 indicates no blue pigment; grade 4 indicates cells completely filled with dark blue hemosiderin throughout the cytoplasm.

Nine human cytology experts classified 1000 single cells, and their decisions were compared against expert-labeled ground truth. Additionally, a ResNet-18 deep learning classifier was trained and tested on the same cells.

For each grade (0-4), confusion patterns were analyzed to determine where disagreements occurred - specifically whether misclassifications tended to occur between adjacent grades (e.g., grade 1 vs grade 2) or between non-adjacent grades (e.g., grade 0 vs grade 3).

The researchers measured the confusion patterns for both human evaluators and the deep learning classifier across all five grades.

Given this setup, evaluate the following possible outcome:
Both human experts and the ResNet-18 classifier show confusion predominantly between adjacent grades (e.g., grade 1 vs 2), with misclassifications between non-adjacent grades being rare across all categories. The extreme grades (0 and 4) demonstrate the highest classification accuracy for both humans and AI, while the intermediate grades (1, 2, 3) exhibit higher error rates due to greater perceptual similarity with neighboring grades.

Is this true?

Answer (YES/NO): NO